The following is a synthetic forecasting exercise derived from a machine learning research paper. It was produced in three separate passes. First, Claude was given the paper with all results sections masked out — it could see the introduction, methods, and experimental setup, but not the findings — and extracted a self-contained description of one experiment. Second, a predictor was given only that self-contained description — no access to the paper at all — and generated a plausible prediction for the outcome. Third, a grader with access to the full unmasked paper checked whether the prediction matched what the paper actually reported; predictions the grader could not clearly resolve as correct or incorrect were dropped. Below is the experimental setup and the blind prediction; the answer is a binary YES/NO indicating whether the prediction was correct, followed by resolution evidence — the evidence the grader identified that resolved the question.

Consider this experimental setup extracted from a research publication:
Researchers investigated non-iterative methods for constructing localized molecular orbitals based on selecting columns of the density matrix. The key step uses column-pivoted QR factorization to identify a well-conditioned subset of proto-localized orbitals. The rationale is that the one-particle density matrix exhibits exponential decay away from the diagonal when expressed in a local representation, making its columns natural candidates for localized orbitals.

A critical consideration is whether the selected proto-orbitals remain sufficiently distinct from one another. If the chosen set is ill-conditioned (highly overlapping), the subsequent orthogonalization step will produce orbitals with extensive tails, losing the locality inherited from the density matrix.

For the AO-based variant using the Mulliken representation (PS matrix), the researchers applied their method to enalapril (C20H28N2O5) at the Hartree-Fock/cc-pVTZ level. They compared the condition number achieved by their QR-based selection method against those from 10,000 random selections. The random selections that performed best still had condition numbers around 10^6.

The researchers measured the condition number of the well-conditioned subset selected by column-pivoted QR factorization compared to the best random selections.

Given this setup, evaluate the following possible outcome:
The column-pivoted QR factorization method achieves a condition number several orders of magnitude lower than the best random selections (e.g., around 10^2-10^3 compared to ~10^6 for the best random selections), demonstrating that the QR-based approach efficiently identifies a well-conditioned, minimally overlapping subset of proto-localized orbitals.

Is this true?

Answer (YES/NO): NO